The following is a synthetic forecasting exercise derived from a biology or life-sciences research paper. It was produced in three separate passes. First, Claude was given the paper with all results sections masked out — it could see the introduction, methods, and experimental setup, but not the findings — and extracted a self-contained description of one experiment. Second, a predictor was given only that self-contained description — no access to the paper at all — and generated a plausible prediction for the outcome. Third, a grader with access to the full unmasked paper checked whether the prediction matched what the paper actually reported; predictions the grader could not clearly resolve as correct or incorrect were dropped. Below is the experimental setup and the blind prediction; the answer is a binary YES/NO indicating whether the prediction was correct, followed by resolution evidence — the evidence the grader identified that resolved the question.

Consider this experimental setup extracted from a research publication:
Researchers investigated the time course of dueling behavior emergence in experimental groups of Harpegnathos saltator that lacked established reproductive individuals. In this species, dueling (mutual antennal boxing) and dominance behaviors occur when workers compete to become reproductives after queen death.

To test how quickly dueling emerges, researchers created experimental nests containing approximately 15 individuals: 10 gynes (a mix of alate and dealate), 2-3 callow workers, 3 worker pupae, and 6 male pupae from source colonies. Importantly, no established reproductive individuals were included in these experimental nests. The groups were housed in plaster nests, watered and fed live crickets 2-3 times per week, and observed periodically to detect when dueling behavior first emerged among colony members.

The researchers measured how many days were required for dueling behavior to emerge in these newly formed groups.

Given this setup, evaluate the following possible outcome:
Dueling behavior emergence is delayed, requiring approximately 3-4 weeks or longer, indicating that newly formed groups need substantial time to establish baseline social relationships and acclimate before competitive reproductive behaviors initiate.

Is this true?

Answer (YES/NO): NO